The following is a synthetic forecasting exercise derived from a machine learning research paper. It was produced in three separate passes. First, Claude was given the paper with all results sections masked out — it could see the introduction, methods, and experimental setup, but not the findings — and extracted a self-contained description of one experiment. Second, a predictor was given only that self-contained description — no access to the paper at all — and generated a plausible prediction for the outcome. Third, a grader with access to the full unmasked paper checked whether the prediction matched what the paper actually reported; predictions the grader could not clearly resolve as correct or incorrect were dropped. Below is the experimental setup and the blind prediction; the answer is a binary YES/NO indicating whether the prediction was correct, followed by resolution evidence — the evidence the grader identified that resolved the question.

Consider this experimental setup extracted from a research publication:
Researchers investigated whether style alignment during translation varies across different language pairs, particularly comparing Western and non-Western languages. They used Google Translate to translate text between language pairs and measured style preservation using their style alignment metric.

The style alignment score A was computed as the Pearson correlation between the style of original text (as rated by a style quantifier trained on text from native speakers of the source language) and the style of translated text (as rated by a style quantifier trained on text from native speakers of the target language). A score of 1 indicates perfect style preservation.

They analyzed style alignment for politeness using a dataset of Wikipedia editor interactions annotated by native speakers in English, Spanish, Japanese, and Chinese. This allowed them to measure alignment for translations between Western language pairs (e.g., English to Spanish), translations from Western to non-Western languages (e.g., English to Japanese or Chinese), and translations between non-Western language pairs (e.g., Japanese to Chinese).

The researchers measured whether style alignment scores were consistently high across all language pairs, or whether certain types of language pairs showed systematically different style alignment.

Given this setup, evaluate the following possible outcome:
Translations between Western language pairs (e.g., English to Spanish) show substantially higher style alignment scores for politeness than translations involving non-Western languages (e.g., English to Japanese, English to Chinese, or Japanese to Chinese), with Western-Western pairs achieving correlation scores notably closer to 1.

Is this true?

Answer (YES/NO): YES